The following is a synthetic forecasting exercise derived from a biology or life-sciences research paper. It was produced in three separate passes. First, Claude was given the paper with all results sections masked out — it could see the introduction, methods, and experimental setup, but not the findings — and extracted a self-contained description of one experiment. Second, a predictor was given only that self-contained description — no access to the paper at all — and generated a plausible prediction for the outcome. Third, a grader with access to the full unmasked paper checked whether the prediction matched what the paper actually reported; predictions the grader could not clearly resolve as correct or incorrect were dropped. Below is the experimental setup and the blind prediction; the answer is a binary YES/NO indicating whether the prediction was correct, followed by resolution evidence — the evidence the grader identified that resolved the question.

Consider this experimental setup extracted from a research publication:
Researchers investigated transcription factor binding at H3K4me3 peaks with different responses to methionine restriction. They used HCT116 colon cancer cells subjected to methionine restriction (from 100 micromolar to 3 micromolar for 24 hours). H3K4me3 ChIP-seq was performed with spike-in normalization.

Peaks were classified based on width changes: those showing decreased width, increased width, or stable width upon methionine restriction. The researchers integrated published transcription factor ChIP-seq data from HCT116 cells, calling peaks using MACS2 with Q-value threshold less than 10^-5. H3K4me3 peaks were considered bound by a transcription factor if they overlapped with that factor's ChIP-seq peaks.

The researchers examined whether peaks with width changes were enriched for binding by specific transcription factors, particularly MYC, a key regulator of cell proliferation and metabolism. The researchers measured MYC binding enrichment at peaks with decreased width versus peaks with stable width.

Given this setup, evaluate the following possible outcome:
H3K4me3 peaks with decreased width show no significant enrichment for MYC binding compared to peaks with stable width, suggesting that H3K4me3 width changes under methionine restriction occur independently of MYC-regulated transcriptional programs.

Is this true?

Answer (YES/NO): NO